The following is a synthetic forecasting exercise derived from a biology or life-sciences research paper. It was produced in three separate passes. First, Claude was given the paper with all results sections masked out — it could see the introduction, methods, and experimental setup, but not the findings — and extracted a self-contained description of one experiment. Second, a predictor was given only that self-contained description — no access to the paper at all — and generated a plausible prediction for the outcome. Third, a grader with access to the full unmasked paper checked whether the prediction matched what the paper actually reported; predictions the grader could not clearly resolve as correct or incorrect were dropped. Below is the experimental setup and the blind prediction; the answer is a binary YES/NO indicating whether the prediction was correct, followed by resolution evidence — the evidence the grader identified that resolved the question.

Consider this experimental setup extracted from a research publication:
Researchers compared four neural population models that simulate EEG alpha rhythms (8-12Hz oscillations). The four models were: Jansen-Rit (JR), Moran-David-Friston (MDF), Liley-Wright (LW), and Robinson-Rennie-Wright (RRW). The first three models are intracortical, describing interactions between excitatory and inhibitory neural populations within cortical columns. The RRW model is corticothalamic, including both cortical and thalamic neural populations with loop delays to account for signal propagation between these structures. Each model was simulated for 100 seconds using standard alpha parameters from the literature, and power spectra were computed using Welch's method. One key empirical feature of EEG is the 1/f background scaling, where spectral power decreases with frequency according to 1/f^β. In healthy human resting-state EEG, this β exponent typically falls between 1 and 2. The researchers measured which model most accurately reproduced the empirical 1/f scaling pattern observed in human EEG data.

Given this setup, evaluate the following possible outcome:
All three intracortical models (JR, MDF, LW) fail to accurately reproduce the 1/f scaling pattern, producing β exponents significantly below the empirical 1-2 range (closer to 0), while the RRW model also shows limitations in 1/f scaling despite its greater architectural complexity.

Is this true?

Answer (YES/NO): NO